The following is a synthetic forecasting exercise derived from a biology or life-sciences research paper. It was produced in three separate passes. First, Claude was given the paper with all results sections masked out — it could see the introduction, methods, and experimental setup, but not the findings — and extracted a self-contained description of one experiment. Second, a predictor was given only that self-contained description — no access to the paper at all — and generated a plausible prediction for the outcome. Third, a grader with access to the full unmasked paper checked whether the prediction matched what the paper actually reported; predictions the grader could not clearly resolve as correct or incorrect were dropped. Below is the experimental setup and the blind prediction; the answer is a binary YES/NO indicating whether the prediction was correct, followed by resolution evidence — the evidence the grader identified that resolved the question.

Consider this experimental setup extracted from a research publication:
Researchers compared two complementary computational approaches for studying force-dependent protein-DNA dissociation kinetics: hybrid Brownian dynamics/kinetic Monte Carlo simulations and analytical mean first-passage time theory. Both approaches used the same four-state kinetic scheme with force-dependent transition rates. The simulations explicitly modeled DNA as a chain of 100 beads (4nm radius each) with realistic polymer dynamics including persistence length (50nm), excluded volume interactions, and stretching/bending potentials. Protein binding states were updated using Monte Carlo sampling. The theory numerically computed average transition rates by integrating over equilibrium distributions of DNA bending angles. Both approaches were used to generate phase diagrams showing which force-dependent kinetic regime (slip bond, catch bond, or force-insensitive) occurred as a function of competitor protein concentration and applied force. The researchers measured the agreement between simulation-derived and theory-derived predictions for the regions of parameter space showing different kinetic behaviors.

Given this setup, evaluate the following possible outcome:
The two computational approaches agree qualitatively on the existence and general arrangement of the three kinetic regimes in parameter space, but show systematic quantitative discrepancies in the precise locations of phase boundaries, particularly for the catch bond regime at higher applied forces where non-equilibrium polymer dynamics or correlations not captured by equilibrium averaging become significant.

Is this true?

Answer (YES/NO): NO